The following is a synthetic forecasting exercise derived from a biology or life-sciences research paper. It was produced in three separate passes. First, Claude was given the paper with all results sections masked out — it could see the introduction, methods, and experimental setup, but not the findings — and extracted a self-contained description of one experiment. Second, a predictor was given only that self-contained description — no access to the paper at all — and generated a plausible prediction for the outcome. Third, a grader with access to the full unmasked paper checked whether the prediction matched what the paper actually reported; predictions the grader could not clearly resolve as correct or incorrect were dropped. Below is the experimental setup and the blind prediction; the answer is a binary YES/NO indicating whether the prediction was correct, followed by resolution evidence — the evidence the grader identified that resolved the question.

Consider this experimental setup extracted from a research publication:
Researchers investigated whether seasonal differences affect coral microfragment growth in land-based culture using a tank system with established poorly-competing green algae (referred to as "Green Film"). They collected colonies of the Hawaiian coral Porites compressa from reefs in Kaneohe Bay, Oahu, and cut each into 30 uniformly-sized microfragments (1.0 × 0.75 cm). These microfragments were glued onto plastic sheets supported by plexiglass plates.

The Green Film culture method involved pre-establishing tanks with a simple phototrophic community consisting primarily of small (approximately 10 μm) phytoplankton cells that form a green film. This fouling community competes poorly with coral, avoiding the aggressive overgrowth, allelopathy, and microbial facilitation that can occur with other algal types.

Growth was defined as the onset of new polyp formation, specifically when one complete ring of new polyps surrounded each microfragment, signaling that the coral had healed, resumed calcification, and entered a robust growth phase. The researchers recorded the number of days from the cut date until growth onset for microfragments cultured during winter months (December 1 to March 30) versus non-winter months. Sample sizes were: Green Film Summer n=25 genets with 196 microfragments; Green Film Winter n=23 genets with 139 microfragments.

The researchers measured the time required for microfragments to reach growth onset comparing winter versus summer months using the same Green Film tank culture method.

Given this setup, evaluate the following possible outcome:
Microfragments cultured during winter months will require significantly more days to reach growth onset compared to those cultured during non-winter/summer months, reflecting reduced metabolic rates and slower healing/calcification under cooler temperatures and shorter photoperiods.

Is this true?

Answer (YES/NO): NO